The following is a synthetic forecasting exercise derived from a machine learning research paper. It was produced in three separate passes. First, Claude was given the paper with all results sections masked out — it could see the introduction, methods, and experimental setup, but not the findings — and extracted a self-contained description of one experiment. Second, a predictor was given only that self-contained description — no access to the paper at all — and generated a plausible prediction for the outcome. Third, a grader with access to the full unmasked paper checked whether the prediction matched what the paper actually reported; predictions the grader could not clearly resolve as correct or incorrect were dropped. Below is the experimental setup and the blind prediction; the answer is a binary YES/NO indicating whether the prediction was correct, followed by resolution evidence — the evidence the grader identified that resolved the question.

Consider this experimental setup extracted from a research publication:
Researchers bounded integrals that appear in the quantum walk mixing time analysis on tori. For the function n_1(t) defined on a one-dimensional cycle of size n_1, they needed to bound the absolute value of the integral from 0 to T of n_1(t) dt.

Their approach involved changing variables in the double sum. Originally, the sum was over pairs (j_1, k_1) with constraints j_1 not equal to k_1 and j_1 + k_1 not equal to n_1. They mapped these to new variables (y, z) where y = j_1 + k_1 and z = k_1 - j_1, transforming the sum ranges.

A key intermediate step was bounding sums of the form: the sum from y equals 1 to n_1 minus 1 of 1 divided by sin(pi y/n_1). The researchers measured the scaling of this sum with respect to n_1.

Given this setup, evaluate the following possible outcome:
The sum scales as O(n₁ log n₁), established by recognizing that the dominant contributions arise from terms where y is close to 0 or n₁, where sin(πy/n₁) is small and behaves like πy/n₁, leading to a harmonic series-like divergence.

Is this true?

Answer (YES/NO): YES